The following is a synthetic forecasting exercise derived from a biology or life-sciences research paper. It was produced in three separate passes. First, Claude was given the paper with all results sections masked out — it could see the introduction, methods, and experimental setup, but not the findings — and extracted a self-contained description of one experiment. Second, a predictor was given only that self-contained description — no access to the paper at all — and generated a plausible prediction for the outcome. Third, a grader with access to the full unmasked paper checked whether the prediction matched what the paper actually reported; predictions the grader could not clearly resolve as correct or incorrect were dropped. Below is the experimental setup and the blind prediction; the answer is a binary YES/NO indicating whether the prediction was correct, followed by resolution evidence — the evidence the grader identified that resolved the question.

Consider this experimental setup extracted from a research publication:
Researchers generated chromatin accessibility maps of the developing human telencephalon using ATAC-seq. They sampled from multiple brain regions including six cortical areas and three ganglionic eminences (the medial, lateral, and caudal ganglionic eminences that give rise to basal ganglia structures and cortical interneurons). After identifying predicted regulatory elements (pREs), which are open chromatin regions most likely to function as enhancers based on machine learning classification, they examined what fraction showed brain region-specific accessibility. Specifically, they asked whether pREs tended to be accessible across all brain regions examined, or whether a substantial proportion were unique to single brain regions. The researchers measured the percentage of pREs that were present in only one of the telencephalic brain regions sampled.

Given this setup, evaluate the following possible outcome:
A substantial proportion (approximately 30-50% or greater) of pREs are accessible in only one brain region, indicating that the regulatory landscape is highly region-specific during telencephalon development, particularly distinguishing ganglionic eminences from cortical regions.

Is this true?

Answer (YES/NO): NO